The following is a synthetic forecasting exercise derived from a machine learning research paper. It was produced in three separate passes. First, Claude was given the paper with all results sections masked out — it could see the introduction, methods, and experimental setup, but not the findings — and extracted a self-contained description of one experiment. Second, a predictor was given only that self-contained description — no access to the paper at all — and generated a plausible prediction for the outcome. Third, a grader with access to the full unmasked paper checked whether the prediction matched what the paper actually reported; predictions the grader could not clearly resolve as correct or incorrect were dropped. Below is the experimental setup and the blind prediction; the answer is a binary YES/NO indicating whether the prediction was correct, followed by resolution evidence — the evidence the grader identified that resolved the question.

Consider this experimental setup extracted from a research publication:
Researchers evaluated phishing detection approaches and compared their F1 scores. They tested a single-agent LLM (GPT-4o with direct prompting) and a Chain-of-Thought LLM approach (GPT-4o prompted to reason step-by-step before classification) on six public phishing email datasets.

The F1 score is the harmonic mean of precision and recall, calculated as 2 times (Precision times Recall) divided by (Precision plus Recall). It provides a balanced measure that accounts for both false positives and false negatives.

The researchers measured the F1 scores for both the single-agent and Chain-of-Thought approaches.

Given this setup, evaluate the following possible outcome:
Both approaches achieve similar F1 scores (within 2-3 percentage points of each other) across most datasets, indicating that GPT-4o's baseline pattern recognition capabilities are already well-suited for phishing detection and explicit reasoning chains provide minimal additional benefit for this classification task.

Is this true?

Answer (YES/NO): YES